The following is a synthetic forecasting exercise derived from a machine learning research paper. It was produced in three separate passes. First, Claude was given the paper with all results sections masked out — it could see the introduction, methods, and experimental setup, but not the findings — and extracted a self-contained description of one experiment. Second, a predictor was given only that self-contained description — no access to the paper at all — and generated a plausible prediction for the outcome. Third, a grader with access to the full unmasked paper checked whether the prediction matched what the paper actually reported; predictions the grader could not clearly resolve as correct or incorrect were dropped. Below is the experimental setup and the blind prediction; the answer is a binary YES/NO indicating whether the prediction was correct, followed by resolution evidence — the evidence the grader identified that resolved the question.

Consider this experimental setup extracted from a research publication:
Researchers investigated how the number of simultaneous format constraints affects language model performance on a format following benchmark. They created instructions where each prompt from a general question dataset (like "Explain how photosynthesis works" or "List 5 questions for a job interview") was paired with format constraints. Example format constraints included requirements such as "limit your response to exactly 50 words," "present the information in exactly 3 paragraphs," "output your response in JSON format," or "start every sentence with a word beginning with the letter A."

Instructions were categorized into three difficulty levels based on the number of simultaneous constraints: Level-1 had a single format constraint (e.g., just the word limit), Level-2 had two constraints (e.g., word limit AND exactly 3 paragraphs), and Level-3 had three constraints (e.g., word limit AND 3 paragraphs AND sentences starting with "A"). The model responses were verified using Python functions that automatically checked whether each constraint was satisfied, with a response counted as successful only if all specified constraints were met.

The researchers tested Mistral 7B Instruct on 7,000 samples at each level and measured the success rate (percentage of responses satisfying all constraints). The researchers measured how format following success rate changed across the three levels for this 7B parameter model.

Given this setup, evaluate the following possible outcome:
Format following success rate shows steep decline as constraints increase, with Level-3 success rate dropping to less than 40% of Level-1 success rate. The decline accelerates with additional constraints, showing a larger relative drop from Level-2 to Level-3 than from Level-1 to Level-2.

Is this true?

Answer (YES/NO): NO